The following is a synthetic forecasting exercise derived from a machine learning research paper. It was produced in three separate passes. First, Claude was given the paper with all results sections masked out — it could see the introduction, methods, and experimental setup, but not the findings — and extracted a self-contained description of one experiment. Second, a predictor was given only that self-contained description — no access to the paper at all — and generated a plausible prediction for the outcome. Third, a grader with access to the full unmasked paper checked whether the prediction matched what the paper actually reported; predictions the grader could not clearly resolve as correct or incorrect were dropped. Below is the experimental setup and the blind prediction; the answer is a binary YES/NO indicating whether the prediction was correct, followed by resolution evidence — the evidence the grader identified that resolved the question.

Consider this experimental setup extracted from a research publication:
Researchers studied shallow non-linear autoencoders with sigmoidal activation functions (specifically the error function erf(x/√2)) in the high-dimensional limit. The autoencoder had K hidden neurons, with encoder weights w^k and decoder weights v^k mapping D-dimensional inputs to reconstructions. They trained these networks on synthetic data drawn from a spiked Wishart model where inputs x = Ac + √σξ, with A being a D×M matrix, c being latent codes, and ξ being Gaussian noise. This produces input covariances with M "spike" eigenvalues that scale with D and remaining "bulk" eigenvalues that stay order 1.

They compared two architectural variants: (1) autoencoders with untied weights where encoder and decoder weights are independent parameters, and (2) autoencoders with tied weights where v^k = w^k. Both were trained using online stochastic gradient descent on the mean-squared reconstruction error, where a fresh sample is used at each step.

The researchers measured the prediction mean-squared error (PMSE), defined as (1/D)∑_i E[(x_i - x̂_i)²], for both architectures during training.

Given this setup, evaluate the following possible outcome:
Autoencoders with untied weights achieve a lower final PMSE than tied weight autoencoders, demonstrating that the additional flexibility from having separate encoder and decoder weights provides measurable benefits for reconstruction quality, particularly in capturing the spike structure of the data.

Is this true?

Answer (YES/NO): YES